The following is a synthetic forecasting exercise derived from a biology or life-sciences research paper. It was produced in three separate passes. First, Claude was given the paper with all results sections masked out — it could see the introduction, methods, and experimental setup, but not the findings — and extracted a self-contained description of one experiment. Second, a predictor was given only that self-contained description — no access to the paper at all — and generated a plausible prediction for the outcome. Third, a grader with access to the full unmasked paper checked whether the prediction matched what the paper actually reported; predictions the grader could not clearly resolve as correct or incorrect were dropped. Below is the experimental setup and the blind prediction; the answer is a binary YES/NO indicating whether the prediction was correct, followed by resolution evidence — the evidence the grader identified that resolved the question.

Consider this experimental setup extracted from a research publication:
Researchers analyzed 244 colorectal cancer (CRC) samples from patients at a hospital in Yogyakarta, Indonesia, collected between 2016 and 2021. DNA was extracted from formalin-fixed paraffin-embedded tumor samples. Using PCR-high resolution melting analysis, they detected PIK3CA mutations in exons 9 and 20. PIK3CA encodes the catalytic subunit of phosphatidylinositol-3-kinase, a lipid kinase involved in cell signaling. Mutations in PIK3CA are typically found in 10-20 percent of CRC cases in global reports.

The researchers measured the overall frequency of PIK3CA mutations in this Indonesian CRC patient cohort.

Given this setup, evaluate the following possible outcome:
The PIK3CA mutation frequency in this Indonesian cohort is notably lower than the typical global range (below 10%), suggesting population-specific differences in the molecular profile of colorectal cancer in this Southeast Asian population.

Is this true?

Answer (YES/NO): NO